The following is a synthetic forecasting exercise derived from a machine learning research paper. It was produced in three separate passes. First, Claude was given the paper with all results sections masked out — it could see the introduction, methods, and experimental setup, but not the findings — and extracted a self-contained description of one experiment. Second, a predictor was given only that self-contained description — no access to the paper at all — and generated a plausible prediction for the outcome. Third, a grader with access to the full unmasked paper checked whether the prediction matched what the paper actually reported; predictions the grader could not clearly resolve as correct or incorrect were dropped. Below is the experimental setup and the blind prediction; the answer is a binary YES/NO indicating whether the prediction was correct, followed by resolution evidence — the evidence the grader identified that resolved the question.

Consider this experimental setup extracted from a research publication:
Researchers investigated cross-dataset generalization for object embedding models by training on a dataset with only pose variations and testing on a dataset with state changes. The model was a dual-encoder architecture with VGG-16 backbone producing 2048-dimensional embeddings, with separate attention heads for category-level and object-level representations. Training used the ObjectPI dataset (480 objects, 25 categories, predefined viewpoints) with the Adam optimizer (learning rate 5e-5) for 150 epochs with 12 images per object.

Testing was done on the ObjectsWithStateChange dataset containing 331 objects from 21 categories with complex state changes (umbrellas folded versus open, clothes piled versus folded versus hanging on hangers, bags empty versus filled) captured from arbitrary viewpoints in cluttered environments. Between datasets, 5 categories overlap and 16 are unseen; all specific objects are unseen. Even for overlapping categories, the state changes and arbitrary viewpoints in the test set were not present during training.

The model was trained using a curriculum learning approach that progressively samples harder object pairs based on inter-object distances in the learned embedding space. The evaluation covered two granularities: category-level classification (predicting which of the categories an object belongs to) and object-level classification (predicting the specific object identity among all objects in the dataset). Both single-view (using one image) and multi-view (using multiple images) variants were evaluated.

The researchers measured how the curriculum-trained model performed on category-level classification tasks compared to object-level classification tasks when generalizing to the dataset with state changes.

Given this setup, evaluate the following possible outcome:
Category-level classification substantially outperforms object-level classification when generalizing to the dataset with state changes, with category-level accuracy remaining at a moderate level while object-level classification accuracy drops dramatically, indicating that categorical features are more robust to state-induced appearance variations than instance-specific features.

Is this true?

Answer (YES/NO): YES